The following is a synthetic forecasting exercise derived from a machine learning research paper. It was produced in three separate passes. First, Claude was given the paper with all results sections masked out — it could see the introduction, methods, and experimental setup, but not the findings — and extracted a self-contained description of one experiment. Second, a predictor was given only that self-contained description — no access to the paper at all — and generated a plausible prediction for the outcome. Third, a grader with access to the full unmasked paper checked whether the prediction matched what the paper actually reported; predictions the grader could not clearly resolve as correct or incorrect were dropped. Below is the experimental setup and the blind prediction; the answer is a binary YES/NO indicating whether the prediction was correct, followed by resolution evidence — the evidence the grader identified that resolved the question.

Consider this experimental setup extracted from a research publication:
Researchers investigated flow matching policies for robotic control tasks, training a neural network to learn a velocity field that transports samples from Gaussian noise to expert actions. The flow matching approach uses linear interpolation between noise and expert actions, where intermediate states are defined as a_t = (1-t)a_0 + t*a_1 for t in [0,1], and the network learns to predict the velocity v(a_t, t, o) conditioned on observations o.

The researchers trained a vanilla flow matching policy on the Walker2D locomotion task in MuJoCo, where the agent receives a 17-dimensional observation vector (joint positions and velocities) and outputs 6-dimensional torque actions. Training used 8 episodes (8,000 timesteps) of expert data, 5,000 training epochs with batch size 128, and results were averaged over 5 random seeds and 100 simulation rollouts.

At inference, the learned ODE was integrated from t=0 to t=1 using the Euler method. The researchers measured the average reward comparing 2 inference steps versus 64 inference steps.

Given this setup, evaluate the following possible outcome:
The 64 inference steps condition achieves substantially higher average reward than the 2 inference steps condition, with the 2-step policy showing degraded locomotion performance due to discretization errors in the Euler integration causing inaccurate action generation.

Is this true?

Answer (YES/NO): NO